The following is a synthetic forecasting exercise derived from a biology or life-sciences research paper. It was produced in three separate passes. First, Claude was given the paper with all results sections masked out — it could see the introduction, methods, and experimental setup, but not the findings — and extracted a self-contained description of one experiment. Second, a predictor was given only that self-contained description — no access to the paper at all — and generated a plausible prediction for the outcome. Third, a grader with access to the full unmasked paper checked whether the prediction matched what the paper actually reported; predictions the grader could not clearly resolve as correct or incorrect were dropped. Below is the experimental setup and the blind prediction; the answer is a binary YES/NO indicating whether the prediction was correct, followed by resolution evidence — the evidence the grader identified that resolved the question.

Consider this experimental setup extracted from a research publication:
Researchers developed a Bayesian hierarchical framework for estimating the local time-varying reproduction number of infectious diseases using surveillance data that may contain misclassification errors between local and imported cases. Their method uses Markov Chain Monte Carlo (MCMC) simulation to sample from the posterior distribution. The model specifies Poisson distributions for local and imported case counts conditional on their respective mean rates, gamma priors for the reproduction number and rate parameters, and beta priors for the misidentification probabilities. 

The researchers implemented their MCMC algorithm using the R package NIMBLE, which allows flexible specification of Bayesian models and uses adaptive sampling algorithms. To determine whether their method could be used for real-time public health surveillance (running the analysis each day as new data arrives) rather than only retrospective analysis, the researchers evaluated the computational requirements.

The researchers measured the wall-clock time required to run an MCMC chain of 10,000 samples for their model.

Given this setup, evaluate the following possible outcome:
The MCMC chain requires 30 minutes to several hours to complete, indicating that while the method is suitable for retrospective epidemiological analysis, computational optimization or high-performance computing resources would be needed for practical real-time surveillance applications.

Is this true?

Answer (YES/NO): NO